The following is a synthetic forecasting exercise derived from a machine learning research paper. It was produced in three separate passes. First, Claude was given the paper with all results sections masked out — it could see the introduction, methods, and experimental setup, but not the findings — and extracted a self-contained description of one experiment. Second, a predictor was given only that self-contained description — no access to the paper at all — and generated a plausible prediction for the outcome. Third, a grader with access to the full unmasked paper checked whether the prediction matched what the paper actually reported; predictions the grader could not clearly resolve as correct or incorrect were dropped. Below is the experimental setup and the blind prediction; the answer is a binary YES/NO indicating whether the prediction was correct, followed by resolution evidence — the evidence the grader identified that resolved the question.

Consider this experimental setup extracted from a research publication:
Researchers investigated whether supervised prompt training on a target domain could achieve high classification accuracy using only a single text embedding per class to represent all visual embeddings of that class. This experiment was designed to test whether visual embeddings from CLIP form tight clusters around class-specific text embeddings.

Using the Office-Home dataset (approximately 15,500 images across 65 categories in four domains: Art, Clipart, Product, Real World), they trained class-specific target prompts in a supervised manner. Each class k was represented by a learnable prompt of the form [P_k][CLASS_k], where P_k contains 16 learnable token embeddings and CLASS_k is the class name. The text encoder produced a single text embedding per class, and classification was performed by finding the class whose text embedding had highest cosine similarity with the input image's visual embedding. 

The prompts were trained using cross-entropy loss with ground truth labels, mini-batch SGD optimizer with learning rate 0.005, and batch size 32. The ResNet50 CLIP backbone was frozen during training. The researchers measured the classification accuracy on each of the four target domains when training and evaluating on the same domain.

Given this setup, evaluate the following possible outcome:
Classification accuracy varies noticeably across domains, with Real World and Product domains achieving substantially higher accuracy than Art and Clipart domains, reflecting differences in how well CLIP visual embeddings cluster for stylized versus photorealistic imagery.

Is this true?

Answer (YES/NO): NO